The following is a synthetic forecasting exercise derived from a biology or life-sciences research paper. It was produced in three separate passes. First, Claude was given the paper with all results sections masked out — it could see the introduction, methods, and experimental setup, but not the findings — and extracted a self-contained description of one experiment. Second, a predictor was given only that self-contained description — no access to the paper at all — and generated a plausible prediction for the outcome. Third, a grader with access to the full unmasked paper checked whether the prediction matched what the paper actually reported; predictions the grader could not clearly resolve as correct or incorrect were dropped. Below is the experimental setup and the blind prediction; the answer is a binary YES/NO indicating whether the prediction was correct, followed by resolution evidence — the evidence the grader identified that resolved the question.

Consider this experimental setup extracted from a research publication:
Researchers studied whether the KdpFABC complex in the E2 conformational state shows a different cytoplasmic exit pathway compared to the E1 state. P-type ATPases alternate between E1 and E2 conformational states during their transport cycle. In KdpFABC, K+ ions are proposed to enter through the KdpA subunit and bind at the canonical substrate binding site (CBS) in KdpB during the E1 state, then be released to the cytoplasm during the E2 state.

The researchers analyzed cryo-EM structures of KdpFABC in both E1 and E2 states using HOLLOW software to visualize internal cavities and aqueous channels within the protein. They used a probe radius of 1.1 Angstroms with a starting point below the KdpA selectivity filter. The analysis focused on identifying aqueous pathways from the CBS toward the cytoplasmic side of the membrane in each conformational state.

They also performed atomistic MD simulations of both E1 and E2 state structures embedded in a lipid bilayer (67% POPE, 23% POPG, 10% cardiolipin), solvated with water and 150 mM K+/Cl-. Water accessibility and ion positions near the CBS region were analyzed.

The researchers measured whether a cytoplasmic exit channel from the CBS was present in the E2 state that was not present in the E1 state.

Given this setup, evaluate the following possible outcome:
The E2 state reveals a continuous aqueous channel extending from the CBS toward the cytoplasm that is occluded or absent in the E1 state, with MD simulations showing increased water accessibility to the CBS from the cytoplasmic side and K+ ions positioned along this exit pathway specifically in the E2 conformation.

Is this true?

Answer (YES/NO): YES